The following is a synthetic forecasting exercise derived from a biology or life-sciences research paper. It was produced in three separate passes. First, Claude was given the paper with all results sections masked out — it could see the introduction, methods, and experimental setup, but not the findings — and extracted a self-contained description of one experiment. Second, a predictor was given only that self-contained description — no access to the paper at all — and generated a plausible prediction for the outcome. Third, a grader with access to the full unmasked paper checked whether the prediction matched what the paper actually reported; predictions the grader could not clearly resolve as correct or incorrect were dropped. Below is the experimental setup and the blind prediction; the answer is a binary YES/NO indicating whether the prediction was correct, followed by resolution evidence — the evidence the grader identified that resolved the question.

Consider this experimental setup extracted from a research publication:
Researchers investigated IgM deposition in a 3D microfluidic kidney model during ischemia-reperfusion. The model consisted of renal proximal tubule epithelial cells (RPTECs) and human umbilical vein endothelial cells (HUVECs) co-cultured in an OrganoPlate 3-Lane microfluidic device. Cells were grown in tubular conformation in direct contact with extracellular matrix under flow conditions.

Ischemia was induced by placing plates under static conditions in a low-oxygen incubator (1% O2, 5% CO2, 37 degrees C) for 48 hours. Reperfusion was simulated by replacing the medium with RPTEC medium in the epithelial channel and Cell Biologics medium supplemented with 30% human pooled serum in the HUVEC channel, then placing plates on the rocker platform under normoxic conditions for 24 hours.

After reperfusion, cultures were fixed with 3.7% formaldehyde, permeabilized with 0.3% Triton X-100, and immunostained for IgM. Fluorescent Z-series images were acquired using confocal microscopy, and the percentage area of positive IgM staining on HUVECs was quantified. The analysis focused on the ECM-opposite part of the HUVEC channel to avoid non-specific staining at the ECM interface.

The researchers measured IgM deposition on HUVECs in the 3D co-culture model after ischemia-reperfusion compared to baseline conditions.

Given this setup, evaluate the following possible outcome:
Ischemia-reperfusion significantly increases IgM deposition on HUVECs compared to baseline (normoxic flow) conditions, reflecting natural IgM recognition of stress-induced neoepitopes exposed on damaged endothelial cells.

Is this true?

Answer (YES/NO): YES